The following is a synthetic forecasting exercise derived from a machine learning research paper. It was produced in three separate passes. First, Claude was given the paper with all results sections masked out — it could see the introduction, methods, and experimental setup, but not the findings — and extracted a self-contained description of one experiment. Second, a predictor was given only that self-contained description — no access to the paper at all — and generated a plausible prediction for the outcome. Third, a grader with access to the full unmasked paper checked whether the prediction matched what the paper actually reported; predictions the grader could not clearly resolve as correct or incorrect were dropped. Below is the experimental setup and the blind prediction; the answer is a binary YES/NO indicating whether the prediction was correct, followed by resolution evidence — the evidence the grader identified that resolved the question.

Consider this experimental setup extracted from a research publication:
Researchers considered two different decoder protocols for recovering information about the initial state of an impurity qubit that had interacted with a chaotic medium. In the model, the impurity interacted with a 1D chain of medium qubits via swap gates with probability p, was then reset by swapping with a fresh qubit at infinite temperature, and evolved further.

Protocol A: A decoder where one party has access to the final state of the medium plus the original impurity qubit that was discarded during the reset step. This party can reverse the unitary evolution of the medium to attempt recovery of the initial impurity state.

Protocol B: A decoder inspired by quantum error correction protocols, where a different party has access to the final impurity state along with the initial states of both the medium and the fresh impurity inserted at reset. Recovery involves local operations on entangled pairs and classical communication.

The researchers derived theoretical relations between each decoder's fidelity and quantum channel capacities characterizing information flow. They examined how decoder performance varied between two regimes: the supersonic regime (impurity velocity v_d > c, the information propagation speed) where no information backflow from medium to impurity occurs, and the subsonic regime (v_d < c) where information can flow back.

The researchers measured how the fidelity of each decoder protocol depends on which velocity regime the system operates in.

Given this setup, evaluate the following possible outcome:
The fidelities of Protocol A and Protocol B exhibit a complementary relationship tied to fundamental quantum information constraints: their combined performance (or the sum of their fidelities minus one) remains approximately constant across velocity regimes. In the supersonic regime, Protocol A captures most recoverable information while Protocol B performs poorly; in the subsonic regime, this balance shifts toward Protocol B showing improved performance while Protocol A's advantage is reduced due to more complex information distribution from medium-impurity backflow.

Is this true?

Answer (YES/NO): NO